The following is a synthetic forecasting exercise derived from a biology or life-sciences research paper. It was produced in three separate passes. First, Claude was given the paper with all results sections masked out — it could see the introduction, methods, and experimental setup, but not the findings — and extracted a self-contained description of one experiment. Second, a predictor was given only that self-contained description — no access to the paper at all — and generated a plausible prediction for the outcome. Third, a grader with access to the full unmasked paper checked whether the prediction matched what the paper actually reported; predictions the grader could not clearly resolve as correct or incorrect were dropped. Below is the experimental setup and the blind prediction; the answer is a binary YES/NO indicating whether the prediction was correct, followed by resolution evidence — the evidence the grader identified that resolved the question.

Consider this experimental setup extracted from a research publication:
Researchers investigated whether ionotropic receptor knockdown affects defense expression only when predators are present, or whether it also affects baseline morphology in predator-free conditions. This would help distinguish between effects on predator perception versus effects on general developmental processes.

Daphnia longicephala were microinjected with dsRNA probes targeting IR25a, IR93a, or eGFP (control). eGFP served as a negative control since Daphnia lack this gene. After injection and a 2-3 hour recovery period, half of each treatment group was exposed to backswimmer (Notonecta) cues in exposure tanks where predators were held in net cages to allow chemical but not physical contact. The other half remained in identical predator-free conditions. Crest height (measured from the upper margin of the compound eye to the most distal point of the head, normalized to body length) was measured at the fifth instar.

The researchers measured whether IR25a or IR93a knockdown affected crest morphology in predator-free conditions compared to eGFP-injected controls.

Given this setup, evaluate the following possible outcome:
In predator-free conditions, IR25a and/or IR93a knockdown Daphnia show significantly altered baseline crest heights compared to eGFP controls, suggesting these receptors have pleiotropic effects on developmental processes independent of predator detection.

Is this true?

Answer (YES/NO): NO